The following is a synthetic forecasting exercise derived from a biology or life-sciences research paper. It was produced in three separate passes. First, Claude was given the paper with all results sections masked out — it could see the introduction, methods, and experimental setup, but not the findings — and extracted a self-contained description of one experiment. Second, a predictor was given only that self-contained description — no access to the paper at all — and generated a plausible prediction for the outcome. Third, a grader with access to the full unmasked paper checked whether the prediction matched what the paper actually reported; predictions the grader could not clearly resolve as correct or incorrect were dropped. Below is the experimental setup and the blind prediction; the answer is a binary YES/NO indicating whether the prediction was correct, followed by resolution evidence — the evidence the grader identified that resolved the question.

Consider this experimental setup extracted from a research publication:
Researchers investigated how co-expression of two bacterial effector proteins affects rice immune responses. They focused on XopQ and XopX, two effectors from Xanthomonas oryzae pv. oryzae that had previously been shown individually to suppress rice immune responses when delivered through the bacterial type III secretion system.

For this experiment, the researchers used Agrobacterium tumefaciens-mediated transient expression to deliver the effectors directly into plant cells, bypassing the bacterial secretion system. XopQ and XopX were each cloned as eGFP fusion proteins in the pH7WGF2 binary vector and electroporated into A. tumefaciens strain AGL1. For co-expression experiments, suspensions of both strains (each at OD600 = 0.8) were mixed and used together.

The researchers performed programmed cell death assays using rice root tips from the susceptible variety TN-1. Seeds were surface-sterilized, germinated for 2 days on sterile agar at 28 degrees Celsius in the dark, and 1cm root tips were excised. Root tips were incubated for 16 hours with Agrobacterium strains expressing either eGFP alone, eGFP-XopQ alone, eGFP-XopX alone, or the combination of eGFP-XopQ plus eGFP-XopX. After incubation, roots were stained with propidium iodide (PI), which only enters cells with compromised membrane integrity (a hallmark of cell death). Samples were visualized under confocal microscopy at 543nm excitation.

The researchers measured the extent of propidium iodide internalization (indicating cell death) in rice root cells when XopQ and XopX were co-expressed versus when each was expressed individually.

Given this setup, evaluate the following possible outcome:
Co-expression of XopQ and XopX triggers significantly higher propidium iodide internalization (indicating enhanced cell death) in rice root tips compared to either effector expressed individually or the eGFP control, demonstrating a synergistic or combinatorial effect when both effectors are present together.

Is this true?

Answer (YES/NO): YES